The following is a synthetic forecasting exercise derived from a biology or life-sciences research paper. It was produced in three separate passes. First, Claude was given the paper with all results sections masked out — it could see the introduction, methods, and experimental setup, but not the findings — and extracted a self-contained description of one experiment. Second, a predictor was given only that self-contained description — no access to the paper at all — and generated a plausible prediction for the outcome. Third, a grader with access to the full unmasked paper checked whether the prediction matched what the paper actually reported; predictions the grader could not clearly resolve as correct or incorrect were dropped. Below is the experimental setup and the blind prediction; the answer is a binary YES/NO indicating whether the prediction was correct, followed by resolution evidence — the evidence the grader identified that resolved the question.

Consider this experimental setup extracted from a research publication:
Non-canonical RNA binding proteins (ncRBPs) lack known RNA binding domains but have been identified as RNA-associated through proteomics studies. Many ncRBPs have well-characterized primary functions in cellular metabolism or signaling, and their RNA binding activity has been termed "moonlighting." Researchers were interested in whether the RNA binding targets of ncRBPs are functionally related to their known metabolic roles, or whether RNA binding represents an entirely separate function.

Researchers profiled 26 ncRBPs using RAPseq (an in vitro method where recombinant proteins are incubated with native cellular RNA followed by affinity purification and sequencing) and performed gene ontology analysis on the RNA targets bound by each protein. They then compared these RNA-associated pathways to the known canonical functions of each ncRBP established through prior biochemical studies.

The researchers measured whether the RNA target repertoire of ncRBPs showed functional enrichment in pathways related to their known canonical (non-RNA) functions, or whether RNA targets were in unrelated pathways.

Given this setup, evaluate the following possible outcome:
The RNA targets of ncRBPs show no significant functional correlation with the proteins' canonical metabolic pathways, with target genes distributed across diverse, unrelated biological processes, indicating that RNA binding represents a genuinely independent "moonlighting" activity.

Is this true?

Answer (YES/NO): NO